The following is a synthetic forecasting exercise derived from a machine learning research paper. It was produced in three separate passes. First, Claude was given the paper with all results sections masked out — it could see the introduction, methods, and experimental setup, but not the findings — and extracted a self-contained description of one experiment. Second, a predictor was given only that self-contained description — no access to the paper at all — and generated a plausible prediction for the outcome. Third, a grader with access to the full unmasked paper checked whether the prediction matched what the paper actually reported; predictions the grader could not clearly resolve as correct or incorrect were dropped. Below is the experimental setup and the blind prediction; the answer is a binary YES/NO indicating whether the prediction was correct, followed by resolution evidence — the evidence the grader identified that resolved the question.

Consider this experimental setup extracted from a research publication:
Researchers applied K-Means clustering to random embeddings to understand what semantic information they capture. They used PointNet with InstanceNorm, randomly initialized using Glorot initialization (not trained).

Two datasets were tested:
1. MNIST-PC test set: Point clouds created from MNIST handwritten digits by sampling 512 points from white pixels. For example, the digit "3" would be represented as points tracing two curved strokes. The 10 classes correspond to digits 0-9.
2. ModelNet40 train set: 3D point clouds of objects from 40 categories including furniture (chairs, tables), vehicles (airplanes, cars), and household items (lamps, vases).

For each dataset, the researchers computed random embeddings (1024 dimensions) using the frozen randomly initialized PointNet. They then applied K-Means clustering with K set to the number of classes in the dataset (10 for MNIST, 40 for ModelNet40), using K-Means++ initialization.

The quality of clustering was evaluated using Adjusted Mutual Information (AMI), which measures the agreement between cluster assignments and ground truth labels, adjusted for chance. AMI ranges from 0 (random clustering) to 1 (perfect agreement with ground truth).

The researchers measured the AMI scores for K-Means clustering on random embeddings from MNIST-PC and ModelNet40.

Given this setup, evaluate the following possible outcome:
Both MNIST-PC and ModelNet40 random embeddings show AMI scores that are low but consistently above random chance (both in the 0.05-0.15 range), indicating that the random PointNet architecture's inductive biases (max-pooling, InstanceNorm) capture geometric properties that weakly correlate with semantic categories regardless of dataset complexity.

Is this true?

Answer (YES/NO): NO